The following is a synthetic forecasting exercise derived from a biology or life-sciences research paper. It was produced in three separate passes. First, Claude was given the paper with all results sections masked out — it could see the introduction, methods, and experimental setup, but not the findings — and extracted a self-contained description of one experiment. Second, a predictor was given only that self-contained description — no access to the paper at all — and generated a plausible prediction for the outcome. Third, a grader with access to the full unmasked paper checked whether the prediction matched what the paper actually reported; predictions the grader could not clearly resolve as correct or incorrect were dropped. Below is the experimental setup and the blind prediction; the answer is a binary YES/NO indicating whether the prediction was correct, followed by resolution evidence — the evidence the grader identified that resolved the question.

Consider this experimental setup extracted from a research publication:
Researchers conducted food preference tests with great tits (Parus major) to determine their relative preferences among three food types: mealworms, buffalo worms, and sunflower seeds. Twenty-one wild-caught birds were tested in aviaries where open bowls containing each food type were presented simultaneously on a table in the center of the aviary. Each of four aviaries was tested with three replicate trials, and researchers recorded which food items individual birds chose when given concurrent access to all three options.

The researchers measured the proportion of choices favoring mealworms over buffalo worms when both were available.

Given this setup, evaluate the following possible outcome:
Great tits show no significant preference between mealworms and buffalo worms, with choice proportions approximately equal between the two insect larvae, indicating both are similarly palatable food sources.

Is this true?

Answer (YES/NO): NO